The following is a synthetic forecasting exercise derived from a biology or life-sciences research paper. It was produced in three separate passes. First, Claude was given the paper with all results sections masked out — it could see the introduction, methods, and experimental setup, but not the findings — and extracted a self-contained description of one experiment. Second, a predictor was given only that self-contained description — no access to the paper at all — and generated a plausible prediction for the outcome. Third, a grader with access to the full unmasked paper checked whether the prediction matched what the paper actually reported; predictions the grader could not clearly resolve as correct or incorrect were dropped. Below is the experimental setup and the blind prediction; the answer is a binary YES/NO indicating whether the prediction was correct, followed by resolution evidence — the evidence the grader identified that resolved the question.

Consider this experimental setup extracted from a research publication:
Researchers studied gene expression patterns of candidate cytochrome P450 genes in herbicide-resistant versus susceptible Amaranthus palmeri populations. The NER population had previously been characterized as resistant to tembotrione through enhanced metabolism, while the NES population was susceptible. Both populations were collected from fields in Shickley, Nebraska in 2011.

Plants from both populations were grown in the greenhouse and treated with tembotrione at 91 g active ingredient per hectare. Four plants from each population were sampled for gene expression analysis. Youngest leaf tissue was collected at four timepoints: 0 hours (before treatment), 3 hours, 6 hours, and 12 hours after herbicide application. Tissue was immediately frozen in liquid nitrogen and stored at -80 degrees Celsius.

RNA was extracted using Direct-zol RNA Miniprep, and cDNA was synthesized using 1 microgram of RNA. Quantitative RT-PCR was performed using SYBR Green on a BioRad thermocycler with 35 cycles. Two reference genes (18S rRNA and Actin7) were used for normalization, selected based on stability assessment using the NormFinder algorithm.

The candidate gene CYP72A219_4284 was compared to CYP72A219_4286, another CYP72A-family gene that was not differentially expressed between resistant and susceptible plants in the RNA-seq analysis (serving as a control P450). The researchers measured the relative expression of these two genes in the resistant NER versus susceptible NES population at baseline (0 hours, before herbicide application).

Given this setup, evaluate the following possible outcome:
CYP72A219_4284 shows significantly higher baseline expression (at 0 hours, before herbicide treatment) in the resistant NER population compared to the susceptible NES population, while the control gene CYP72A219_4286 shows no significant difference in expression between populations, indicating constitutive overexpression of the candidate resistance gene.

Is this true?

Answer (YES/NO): NO